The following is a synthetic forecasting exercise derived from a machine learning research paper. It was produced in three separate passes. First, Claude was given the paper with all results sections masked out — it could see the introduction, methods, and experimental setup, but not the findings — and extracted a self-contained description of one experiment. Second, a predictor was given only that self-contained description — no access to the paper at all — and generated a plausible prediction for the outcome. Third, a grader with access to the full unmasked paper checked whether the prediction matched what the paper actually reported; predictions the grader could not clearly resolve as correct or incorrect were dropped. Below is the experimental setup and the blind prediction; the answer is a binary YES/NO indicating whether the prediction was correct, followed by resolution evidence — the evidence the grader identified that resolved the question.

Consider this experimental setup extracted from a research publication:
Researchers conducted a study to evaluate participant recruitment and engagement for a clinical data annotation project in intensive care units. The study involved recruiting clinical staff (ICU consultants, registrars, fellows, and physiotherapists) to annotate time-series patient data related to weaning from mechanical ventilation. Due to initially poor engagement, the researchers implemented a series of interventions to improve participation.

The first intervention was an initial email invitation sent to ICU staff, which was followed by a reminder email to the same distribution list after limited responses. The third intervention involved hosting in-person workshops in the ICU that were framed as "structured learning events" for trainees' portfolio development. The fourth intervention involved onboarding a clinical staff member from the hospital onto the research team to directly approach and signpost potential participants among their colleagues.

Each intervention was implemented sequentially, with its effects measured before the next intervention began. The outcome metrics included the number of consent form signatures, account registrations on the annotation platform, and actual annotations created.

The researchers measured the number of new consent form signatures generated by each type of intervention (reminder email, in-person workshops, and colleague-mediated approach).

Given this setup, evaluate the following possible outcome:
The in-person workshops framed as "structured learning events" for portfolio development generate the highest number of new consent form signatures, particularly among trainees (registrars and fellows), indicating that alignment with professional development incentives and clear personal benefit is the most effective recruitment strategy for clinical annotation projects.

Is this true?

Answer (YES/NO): YES